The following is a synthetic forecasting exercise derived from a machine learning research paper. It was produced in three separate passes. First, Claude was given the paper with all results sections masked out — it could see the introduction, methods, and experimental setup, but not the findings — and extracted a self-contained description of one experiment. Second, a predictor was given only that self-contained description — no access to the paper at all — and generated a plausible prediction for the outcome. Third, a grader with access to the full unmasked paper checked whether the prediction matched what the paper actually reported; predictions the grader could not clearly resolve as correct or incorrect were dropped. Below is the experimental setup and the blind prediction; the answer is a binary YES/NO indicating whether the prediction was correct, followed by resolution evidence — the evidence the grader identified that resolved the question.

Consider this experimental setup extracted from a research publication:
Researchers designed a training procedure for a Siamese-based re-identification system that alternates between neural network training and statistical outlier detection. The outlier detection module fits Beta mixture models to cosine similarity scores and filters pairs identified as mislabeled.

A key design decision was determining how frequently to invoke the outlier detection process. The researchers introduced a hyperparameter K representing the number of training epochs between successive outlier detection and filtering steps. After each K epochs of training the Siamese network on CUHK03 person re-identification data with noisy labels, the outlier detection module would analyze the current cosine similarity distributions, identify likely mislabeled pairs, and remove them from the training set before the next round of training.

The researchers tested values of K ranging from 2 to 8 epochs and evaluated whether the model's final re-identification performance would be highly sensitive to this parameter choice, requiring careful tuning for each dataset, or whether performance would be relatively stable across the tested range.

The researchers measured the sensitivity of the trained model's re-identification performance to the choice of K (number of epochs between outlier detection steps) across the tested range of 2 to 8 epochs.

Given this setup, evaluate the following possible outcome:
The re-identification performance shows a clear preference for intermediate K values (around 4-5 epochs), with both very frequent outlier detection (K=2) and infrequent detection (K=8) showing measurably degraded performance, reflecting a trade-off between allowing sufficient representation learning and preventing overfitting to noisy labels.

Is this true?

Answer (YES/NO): NO